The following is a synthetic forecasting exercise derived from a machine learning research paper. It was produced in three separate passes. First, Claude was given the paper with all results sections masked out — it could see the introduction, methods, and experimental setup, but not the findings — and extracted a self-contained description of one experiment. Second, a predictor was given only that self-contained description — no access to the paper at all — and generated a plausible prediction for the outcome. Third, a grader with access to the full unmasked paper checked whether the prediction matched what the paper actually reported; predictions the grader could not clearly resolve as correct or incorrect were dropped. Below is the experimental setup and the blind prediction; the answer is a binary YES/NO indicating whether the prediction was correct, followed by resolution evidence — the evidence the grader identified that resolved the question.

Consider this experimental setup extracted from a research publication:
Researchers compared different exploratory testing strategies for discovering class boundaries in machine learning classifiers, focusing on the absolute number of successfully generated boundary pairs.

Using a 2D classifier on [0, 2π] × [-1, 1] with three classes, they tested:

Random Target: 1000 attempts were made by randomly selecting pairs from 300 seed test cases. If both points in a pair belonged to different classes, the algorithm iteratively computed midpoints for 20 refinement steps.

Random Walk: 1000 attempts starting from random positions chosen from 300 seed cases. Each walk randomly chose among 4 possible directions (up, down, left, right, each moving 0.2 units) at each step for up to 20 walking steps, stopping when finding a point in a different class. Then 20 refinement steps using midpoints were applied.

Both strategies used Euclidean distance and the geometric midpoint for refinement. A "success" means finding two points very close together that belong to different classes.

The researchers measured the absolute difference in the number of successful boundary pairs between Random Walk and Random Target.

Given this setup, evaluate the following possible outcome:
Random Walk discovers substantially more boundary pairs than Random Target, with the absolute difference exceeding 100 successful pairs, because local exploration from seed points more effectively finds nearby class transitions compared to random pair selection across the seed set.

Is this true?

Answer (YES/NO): YES